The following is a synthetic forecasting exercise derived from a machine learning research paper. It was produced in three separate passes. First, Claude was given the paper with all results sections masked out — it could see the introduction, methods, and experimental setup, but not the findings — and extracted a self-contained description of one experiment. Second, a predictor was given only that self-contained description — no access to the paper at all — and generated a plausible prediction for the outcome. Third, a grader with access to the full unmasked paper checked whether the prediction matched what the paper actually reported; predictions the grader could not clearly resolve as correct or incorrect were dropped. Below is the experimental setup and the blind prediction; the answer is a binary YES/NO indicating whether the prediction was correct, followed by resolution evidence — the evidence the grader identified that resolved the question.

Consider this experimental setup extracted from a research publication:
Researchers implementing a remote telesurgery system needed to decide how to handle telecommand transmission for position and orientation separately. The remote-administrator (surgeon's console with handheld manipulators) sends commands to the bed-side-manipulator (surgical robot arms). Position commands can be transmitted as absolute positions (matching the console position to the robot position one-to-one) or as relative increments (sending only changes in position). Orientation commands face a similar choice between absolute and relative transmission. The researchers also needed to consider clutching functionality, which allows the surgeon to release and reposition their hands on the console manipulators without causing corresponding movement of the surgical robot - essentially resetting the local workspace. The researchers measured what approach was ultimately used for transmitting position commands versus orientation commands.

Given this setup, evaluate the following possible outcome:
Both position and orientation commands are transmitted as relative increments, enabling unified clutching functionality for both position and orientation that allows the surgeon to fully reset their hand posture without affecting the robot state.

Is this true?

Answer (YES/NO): NO